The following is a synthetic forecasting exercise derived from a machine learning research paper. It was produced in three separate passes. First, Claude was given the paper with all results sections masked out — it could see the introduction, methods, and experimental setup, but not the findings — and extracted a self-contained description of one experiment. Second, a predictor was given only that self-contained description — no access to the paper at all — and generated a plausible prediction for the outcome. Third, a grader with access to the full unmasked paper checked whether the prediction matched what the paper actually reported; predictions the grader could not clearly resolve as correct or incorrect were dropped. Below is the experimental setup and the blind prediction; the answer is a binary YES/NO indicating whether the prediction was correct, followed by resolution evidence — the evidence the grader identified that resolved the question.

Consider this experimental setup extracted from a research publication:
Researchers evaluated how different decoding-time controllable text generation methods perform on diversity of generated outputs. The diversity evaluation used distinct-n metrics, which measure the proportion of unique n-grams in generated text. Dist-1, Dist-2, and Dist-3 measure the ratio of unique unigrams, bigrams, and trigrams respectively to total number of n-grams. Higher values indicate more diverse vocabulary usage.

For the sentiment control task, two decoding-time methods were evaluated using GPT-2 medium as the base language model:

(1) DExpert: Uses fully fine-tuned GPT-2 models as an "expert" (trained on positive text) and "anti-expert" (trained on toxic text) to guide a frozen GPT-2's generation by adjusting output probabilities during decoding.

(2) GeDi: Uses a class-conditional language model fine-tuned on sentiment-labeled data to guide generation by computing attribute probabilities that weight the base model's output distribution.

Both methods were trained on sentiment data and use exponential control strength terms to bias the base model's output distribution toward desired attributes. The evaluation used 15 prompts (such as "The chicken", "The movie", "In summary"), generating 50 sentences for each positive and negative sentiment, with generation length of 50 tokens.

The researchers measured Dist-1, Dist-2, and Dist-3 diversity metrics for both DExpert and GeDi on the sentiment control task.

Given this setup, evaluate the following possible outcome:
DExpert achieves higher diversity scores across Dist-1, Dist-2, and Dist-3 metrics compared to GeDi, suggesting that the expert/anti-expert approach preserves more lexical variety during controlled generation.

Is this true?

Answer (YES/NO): YES